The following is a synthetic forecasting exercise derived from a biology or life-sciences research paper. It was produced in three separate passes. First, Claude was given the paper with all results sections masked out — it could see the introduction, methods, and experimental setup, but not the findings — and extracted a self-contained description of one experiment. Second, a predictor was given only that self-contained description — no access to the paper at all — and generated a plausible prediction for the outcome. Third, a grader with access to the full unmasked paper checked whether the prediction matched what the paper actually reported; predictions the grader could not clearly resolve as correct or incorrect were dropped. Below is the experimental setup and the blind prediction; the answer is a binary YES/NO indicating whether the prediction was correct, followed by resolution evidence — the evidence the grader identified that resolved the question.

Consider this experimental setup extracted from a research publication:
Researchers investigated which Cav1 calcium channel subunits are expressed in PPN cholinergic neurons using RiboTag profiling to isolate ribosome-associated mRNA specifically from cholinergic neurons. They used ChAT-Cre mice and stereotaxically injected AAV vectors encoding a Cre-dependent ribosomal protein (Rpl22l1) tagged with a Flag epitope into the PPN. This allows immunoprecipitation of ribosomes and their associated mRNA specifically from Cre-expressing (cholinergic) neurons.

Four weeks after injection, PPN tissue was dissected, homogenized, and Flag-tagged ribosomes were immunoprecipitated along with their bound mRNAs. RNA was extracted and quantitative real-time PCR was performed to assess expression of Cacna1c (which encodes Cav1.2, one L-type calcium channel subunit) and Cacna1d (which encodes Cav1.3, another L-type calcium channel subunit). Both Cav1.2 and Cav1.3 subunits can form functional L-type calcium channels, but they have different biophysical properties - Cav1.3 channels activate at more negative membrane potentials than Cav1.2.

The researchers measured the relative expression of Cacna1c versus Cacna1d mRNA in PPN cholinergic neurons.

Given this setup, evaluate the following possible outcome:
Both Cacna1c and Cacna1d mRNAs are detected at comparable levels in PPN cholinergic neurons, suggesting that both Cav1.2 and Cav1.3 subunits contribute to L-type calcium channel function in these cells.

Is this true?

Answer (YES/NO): NO